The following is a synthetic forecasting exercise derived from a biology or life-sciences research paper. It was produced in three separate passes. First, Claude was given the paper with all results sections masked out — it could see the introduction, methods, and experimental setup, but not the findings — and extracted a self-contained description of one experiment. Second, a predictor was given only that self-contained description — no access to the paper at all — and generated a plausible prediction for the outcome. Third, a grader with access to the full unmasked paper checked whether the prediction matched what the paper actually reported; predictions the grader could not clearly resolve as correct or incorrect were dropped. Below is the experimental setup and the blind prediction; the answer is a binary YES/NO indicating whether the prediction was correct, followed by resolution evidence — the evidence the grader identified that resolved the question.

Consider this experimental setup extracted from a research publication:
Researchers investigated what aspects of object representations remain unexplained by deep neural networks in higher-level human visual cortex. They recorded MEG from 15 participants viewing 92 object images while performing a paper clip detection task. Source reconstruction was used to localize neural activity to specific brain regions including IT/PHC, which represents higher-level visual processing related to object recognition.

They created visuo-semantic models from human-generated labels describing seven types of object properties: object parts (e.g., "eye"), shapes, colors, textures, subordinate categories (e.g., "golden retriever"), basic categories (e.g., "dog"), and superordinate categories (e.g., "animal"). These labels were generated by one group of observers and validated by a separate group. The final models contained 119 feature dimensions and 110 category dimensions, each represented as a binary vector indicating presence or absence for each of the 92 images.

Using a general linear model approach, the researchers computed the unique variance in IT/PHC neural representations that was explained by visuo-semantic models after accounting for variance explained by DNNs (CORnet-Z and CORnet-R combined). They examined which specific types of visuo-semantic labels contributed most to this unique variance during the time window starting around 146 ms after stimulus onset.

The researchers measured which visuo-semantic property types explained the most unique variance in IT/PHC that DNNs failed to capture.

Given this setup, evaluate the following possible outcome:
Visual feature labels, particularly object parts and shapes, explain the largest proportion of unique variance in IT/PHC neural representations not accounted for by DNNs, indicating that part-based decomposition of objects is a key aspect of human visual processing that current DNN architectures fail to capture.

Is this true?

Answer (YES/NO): NO